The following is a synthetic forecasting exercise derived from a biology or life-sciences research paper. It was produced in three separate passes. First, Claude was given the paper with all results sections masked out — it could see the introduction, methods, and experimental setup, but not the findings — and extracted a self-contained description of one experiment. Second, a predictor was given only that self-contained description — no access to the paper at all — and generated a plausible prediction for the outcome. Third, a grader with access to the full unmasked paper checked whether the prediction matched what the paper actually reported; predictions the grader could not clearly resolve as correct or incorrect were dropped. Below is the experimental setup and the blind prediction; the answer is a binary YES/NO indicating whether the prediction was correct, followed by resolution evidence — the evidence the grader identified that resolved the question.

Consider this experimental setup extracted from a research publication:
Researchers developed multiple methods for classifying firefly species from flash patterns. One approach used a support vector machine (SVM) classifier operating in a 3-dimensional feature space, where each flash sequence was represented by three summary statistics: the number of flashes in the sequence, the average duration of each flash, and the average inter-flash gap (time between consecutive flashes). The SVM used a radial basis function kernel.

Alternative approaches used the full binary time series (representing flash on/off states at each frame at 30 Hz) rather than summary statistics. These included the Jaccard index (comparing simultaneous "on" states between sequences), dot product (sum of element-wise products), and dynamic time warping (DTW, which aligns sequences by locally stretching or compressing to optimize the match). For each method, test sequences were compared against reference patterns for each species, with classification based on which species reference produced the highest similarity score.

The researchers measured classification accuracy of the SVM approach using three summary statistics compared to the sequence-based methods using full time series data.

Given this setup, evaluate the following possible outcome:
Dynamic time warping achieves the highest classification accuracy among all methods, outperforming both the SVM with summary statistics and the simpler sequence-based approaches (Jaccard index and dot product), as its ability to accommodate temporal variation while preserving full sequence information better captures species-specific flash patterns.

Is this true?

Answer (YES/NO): NO